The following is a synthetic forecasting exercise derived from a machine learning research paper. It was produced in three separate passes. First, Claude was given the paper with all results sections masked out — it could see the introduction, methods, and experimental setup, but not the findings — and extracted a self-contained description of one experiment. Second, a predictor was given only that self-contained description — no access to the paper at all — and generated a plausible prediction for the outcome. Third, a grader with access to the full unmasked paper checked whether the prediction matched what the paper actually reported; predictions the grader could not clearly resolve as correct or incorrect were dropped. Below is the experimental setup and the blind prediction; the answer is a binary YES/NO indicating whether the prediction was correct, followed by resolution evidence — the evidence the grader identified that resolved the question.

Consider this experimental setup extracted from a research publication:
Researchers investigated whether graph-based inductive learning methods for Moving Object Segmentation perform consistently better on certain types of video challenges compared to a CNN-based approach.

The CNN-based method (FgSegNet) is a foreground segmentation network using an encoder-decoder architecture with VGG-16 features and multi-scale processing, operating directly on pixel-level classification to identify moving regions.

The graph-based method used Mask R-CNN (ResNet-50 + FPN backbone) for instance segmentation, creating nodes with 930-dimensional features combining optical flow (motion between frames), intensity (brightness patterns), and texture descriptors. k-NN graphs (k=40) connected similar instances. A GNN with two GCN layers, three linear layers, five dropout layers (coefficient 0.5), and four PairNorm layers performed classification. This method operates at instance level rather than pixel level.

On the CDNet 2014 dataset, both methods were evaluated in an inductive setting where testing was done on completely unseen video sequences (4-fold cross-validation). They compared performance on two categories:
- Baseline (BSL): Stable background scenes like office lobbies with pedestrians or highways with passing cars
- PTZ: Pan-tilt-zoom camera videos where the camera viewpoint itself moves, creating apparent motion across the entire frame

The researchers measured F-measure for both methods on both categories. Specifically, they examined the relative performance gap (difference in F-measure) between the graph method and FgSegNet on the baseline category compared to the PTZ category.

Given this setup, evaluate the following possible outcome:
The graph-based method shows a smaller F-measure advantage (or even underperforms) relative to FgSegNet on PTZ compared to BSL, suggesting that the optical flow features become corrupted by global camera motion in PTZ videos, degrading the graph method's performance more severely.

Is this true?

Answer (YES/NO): NO